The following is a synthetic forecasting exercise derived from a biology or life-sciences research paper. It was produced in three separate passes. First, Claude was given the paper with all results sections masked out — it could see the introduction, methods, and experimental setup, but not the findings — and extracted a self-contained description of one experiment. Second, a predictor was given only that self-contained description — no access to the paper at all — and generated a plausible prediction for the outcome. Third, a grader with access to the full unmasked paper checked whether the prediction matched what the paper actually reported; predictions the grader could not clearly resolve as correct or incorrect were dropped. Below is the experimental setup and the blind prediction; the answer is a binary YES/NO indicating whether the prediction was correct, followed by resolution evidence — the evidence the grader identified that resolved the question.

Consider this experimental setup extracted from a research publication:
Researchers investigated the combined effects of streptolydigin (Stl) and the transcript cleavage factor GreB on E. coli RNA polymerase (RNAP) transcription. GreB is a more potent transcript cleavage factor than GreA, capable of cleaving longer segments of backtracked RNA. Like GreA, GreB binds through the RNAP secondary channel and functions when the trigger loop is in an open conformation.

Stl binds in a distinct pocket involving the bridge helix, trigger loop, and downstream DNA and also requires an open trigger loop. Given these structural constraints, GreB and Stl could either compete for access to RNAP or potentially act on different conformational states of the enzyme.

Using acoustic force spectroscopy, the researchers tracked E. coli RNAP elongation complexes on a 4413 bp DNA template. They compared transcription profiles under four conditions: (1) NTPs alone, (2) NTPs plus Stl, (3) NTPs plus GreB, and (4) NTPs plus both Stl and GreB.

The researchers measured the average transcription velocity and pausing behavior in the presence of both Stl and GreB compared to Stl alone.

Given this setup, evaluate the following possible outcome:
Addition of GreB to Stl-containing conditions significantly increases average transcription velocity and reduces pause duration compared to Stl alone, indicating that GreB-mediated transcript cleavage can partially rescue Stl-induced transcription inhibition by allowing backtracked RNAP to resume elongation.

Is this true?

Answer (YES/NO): NO